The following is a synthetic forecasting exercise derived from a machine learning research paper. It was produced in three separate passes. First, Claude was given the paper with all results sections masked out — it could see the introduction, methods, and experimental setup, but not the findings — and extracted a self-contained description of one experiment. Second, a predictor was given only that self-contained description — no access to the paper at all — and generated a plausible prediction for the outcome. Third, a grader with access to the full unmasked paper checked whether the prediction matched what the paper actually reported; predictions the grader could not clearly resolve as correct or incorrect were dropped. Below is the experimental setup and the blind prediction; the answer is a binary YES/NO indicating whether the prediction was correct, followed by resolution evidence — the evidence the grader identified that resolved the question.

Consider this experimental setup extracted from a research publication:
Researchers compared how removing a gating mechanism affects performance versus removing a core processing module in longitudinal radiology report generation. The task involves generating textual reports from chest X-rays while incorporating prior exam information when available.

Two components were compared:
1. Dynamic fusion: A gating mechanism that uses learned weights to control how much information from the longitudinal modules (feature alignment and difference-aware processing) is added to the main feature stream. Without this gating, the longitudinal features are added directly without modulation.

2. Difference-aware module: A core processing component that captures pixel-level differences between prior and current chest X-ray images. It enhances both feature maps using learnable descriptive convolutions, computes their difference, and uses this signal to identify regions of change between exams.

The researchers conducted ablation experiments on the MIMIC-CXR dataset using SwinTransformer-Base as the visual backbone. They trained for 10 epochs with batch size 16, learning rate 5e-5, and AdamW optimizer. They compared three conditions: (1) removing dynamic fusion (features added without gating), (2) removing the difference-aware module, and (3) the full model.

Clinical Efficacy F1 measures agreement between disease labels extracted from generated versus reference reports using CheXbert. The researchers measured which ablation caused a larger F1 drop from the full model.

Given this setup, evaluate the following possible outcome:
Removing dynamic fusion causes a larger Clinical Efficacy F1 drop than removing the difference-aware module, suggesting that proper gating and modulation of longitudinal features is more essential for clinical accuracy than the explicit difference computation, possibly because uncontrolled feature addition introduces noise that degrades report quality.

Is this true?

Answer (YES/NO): NO